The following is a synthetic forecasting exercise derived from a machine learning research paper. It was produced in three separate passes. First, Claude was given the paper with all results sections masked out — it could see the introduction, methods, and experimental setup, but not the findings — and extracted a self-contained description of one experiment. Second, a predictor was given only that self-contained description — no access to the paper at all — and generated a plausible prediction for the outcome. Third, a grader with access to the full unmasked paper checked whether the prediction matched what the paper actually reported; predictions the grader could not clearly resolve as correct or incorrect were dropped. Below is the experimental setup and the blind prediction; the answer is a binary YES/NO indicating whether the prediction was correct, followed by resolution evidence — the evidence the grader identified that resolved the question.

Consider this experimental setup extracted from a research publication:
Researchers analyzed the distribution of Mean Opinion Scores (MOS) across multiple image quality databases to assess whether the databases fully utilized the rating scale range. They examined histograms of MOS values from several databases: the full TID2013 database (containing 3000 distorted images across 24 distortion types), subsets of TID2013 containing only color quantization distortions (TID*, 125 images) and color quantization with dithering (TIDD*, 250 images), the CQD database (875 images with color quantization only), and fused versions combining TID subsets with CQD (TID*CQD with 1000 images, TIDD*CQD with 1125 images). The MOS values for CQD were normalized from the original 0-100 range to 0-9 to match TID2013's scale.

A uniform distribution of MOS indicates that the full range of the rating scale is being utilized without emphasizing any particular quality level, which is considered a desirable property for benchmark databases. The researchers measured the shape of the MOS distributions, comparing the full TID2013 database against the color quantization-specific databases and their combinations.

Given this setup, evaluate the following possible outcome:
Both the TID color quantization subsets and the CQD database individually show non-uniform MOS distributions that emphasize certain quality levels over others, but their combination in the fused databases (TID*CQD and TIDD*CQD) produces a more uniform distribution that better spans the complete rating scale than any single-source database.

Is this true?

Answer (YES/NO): NO